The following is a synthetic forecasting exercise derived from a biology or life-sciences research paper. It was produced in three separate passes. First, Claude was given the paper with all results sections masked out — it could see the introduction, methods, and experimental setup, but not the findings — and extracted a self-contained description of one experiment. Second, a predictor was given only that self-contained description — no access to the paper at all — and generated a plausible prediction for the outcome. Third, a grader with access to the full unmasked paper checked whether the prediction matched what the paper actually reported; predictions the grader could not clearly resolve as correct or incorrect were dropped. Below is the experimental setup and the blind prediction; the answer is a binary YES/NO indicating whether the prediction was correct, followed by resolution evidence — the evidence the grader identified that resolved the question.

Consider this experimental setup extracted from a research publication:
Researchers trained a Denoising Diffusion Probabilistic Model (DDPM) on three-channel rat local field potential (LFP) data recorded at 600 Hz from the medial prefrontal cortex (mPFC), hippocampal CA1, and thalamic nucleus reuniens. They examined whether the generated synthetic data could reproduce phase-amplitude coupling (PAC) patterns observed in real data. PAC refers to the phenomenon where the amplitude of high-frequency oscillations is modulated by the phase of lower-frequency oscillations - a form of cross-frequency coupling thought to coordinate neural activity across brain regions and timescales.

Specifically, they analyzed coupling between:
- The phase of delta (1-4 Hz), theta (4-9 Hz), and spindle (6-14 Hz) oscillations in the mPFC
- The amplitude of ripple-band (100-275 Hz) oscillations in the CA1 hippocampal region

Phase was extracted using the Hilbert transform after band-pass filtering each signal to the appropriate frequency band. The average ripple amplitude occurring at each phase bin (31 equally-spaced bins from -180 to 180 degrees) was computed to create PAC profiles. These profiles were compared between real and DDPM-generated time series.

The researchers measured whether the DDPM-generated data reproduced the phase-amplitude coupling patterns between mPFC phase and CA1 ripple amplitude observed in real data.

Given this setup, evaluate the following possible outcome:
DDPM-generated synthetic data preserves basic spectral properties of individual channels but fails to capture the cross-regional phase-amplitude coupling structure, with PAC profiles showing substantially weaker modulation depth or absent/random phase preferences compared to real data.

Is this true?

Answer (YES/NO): NO